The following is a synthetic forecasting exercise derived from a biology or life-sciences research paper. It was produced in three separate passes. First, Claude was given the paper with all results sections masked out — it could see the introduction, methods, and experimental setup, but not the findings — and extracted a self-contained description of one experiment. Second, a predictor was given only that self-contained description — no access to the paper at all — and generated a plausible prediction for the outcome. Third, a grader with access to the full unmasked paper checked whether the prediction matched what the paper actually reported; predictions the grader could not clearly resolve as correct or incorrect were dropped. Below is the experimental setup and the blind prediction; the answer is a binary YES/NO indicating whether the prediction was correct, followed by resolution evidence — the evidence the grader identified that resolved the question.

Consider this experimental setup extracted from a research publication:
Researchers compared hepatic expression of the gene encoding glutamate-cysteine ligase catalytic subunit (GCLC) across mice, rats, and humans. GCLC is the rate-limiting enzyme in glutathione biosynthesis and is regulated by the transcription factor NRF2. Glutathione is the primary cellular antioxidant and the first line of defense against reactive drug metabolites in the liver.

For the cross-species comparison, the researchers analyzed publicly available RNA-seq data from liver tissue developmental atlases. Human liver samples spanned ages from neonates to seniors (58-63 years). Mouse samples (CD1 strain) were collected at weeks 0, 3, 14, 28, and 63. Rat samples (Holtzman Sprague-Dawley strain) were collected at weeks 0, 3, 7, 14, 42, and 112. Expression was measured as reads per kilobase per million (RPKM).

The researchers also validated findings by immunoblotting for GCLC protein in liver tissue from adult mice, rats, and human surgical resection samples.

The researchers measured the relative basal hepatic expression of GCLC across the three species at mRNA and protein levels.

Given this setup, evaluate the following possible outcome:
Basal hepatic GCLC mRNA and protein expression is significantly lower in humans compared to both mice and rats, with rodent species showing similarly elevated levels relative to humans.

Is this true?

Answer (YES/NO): NO